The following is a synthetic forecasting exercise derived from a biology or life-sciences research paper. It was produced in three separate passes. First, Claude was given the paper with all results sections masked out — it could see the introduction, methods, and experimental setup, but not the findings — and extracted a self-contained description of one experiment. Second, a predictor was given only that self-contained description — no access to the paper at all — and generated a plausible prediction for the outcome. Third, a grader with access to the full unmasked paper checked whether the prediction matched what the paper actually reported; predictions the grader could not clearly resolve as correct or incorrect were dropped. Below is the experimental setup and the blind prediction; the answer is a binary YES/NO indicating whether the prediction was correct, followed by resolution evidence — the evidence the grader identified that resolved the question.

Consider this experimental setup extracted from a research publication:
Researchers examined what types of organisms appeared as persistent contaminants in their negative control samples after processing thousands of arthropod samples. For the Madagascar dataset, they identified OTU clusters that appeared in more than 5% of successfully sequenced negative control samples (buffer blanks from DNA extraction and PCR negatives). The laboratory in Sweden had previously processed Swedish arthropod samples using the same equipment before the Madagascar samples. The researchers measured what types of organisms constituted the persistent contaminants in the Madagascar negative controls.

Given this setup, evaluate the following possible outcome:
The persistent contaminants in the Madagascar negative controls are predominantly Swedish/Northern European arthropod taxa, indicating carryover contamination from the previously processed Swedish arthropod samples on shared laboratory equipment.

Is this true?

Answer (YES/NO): YES